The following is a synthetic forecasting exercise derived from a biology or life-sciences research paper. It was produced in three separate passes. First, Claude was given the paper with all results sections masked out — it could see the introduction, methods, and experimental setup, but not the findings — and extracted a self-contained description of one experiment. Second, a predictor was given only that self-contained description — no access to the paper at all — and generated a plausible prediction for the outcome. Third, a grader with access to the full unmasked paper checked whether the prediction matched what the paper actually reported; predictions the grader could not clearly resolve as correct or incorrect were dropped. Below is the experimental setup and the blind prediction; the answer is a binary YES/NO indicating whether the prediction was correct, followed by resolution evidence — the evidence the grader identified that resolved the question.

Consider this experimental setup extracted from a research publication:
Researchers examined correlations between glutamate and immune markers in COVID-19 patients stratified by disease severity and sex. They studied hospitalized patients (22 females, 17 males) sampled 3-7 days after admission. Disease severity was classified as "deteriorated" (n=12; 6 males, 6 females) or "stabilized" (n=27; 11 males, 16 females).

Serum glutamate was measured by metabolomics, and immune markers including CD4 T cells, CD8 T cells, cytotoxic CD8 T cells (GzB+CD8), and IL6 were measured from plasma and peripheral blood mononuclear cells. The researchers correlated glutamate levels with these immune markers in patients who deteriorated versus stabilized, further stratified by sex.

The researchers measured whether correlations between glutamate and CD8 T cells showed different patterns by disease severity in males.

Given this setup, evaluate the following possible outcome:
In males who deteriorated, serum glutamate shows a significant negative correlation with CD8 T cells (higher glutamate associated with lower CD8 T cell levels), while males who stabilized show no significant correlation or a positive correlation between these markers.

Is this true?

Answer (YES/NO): NO